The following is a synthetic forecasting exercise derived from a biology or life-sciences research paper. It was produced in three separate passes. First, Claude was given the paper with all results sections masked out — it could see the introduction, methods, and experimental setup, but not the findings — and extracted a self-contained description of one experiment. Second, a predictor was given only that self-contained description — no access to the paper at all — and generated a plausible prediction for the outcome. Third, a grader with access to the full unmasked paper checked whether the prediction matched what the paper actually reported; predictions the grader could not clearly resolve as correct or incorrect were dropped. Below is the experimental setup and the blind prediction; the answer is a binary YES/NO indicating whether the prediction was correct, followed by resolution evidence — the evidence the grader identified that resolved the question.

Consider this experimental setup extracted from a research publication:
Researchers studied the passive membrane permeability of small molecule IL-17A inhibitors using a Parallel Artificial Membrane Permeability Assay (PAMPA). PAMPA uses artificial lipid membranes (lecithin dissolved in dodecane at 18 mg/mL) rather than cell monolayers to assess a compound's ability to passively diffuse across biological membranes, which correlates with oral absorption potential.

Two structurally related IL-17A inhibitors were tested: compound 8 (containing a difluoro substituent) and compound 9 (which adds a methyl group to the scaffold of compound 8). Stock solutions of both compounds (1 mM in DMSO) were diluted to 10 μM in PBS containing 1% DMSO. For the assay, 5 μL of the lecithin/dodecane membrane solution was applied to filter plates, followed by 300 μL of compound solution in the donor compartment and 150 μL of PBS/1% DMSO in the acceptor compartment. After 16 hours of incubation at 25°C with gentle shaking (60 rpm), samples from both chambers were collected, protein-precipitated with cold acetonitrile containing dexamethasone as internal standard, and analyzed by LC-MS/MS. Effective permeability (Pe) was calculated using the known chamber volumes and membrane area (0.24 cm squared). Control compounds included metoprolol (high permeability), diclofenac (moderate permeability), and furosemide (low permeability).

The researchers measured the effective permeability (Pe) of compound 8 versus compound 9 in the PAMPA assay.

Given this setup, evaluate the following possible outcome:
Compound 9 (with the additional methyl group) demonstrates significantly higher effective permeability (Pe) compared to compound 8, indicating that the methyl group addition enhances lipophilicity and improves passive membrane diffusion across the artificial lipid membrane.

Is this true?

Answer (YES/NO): NO